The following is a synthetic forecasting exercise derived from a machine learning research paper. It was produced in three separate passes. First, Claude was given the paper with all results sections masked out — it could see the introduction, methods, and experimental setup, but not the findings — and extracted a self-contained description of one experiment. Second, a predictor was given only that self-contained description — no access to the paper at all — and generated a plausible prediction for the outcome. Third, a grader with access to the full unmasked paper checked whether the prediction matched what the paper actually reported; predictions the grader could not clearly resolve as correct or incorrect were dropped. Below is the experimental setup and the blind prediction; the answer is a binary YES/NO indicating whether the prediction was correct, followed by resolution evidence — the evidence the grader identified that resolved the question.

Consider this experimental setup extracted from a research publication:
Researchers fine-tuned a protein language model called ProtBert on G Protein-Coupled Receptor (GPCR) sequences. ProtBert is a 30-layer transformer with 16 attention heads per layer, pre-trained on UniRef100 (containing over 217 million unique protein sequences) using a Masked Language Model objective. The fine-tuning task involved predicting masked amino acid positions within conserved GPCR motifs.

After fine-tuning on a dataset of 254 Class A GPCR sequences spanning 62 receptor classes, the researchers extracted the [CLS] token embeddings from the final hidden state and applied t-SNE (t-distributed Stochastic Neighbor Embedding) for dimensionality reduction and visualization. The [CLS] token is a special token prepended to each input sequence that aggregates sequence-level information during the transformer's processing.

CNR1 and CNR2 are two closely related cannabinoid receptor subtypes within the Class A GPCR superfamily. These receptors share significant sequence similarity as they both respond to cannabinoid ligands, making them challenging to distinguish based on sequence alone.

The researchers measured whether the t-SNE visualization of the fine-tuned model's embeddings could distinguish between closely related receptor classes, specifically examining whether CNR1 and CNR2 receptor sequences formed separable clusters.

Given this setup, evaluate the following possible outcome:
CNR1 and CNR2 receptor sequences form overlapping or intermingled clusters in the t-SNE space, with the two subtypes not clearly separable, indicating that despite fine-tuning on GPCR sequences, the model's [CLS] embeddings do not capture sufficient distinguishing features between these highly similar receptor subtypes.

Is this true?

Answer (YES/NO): NO